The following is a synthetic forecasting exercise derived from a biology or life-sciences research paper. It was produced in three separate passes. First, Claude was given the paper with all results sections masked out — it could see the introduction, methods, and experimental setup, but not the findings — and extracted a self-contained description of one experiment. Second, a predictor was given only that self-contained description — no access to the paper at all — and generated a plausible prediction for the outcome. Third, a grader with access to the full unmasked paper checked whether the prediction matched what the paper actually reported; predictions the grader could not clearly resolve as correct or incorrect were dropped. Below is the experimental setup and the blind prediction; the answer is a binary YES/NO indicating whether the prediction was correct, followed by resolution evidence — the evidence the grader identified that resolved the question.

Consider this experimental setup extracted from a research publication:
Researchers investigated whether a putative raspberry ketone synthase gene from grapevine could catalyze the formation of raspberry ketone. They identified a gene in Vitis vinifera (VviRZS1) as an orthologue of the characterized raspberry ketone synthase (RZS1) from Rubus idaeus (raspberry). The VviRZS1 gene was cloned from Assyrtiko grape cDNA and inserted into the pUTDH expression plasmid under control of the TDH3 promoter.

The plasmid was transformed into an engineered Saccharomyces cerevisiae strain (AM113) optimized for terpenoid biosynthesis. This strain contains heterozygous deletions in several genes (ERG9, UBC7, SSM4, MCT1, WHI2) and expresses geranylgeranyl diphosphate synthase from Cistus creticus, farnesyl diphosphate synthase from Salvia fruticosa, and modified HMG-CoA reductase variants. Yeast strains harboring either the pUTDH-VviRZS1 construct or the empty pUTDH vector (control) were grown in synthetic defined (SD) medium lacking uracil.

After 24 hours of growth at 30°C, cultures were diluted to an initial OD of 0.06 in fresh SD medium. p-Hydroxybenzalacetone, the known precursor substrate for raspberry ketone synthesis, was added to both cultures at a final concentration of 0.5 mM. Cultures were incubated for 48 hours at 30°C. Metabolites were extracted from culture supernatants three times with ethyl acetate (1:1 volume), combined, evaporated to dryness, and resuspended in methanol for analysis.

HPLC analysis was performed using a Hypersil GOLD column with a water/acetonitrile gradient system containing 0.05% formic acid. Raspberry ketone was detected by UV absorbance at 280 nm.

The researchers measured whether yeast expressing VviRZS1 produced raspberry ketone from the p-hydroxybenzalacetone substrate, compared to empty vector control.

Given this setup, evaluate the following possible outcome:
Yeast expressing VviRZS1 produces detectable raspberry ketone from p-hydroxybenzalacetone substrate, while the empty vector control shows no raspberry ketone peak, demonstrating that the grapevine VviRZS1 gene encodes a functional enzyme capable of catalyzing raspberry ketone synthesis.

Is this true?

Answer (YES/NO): YES